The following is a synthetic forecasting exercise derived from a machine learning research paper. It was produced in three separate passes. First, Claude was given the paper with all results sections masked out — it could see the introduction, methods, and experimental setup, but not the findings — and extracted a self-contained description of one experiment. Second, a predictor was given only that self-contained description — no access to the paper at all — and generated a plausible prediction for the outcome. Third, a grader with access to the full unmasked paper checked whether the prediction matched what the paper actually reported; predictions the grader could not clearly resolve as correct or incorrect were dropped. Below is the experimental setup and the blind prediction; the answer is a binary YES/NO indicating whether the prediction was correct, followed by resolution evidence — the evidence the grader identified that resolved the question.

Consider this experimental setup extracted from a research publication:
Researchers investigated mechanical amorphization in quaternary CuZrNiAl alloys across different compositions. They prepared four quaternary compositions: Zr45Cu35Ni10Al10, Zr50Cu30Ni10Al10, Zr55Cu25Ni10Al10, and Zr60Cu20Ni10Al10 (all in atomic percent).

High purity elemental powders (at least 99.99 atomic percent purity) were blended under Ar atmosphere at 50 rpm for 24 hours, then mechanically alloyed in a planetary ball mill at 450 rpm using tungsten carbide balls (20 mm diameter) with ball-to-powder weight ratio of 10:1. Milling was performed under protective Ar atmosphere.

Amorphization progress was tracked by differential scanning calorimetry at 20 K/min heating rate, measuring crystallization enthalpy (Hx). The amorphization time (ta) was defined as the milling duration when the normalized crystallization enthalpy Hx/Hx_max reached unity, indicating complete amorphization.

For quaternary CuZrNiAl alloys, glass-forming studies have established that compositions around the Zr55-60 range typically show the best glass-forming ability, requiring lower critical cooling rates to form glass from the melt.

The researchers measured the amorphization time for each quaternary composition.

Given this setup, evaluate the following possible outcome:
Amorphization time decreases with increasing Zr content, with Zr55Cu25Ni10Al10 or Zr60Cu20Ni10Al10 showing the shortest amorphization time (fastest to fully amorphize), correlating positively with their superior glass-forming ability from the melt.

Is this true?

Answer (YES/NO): NO